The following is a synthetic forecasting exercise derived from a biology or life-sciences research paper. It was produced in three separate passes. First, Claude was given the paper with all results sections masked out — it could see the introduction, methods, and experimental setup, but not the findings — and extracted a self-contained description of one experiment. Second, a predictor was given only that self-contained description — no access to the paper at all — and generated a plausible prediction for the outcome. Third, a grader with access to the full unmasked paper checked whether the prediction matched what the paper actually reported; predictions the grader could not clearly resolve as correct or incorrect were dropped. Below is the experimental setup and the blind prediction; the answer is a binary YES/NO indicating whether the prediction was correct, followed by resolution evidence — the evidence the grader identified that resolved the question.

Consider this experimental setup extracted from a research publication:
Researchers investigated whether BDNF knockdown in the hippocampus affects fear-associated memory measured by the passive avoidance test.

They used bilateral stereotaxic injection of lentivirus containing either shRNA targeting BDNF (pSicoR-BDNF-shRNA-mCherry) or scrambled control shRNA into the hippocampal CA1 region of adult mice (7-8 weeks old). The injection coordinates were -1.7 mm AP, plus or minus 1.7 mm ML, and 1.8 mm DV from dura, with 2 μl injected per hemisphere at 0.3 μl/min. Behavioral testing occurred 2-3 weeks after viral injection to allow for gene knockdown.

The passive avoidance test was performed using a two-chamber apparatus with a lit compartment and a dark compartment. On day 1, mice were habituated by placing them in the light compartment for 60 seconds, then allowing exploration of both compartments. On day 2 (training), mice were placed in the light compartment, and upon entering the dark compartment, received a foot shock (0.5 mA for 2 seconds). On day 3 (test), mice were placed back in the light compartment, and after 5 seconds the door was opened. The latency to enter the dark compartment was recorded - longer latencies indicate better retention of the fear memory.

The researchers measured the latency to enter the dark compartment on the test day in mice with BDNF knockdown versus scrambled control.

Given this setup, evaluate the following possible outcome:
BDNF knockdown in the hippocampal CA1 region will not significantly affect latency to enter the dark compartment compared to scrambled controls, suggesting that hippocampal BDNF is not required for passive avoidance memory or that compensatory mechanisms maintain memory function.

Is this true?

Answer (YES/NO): NO